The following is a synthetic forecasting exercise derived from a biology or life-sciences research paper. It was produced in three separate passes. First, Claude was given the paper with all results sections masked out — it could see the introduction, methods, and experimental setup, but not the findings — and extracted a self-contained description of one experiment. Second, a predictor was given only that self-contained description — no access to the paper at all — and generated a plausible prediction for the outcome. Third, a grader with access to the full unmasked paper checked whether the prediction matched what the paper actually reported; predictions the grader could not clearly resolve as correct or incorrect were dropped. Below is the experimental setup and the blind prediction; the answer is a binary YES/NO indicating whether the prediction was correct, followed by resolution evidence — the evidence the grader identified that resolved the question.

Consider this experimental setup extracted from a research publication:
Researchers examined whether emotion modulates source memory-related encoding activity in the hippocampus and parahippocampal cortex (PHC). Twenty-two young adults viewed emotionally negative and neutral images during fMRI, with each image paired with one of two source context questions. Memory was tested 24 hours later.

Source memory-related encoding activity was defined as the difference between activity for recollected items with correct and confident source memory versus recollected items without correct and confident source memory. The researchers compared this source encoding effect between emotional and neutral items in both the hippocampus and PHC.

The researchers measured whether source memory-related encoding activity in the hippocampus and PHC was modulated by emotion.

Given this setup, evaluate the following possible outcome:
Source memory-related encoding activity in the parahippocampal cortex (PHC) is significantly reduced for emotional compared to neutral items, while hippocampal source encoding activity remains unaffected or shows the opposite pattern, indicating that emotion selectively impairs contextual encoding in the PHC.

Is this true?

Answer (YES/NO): NO